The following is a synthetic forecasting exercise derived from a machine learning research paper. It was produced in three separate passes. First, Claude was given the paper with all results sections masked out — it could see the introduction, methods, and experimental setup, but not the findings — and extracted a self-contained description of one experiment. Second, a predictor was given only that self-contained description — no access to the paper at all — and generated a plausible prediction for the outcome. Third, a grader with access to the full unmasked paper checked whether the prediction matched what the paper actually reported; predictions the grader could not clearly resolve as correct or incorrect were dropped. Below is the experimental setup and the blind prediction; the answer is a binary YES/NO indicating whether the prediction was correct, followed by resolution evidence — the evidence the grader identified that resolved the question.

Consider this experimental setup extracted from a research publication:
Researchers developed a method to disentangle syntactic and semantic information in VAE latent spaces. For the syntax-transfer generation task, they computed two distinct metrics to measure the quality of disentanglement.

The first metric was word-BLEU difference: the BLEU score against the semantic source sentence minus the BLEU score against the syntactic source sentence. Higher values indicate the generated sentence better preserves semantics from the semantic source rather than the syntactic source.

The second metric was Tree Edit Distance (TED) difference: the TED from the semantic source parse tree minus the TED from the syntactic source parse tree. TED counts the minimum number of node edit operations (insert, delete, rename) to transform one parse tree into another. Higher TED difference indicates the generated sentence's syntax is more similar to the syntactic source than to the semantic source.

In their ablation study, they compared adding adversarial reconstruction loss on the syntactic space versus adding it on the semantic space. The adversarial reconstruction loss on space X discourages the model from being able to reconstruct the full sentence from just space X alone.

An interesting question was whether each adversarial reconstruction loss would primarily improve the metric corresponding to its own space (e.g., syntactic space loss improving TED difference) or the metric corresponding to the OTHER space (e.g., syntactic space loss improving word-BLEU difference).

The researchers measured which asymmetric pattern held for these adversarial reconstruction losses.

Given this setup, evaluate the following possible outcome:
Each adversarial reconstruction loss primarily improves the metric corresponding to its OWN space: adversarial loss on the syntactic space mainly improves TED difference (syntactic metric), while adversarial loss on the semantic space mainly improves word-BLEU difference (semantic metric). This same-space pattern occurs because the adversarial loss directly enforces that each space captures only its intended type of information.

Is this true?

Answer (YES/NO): NO